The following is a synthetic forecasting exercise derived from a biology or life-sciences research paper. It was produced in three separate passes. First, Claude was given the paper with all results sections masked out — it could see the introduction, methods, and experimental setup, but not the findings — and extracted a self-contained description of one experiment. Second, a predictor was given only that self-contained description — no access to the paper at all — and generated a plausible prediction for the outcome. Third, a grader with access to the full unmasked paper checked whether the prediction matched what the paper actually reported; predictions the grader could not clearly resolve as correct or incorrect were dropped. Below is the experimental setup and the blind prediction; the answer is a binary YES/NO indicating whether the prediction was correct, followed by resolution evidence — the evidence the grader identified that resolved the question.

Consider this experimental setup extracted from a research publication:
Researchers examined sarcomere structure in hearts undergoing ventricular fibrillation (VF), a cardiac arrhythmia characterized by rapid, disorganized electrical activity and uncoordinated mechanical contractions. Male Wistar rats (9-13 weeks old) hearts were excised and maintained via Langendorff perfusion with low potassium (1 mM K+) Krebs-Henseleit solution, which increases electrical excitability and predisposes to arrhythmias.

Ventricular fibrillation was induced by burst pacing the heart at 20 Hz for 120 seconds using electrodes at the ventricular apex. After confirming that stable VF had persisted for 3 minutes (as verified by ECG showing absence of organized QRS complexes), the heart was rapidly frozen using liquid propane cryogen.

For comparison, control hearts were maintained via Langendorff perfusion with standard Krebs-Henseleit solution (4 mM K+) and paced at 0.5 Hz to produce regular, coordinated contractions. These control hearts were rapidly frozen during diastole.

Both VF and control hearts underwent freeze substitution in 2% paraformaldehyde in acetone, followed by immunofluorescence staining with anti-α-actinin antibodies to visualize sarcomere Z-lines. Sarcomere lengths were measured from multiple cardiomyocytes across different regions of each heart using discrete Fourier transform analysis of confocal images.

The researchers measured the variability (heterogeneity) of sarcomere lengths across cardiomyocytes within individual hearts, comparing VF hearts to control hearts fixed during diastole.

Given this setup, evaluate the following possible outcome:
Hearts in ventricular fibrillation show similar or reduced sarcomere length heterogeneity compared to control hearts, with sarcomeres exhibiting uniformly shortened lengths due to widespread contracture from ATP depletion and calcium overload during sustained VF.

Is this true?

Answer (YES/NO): NO